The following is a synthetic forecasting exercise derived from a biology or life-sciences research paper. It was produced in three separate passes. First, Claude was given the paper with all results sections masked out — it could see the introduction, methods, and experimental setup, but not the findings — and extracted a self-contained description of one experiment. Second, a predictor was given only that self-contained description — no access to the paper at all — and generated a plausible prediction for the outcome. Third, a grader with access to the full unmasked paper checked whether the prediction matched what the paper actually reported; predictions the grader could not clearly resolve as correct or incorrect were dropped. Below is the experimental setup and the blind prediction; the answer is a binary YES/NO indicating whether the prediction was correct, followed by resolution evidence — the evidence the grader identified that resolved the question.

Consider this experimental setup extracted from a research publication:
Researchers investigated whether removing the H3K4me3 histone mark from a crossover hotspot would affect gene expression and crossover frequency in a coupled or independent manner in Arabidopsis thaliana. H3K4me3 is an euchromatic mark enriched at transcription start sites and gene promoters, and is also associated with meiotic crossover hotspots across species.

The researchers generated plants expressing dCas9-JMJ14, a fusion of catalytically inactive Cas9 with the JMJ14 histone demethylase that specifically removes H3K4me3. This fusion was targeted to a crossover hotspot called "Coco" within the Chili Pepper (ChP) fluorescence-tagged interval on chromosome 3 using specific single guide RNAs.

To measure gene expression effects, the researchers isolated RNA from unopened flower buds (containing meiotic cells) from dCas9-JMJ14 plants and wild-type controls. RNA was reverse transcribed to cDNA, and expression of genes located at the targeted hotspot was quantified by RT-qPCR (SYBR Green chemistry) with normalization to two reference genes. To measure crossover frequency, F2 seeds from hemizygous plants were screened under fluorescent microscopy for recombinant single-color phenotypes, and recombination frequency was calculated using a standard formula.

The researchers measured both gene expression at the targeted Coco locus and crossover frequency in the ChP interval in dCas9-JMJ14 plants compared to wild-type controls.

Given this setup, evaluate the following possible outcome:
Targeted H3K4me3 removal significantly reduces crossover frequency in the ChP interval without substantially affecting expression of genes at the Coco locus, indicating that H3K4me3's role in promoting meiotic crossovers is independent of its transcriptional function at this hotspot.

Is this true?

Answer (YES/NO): NO